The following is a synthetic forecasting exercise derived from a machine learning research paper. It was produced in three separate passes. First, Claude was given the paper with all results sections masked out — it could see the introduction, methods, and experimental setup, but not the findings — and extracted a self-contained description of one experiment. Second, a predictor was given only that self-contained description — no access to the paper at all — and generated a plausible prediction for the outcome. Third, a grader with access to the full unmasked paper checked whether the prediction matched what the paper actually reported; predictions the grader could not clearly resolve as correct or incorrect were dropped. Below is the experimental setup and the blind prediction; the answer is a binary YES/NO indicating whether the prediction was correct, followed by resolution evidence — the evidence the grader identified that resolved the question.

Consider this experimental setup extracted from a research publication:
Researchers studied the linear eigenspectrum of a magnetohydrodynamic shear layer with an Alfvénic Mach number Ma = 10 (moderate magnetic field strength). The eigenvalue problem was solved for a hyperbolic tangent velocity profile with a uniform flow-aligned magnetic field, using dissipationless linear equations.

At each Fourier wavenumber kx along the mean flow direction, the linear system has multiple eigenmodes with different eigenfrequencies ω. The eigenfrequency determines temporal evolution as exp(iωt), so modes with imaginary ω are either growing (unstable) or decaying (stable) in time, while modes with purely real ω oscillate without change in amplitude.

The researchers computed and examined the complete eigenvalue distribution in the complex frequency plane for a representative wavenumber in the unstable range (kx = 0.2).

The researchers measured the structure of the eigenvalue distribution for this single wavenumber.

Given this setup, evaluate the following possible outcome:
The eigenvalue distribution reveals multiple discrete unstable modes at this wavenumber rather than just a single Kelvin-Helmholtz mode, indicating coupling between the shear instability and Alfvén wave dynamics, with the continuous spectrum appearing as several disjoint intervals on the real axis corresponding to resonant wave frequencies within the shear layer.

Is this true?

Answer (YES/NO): NO